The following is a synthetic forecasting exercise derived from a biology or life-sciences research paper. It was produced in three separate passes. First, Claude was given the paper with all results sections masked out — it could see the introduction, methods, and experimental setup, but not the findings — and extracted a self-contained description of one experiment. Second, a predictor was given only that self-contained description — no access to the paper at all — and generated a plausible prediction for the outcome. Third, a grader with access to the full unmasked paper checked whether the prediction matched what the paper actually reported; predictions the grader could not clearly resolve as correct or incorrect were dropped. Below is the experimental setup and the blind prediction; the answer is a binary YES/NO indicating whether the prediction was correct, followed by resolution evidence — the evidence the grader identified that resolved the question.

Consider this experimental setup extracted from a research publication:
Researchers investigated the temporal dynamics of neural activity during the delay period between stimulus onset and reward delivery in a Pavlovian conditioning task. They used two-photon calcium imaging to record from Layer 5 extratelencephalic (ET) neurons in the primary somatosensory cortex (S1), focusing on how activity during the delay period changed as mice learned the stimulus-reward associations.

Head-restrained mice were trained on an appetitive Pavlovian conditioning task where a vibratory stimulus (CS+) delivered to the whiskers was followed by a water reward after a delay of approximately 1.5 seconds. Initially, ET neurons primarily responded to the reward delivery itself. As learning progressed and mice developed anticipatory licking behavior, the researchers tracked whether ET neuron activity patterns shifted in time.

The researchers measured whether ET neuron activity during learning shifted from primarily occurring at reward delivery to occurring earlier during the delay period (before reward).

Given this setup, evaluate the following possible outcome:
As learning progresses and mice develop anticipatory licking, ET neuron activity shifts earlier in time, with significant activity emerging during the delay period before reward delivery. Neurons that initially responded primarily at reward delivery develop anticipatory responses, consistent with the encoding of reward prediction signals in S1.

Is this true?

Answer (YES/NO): YES